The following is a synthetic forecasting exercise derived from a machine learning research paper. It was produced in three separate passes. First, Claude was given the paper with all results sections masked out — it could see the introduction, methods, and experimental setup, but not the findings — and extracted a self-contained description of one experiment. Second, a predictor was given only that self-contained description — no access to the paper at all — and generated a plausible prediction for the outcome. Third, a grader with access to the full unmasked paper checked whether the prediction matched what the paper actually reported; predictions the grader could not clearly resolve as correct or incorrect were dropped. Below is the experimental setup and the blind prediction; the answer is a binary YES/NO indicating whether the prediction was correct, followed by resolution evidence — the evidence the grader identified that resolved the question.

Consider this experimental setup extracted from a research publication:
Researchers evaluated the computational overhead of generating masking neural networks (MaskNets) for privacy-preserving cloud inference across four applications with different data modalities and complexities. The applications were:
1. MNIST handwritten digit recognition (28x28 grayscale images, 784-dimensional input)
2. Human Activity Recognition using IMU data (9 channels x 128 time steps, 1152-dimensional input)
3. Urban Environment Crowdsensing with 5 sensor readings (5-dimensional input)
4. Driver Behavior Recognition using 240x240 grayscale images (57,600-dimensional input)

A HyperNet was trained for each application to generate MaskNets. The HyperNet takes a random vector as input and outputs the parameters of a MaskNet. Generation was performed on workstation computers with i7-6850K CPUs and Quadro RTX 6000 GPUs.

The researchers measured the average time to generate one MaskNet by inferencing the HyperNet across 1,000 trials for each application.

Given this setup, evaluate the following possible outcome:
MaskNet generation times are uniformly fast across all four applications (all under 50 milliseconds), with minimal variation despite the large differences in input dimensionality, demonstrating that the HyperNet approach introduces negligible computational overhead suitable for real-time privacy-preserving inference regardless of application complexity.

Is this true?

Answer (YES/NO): NO